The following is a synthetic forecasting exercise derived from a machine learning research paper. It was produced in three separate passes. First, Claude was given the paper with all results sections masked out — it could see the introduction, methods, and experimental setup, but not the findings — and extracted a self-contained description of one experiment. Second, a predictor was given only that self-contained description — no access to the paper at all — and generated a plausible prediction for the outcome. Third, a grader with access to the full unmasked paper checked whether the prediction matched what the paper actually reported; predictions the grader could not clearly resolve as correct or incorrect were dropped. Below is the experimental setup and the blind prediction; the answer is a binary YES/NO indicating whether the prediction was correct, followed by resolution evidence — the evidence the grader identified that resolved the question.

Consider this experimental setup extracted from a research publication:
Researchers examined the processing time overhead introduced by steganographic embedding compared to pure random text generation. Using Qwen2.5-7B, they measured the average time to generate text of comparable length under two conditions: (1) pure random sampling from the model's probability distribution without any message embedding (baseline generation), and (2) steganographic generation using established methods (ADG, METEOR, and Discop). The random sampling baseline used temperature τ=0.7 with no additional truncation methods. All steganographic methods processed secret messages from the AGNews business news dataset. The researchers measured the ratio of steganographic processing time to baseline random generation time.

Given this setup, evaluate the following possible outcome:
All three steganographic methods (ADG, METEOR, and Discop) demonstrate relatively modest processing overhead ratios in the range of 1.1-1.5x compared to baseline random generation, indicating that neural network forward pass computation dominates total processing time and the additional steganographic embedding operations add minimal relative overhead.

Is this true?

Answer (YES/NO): NO